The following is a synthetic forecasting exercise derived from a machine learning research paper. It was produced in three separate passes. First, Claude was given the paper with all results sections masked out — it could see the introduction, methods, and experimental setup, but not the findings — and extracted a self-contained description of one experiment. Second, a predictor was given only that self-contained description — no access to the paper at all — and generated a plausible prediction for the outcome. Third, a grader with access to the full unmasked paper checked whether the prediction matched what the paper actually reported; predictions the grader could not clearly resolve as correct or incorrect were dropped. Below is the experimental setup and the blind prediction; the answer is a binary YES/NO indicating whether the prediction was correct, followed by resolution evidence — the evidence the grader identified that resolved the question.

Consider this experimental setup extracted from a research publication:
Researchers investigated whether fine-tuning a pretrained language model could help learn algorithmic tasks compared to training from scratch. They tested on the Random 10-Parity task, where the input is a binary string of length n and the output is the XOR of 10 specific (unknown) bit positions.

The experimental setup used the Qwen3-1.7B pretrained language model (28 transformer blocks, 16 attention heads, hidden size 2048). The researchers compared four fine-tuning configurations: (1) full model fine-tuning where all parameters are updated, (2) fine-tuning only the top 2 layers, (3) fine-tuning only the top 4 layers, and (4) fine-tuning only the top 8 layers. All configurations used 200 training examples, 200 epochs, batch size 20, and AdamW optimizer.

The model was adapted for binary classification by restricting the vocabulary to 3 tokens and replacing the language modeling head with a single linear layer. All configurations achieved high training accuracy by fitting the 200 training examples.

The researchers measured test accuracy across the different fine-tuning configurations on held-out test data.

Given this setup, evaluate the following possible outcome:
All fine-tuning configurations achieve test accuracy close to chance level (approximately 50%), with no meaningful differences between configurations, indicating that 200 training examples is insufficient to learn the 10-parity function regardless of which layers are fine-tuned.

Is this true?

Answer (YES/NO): YES